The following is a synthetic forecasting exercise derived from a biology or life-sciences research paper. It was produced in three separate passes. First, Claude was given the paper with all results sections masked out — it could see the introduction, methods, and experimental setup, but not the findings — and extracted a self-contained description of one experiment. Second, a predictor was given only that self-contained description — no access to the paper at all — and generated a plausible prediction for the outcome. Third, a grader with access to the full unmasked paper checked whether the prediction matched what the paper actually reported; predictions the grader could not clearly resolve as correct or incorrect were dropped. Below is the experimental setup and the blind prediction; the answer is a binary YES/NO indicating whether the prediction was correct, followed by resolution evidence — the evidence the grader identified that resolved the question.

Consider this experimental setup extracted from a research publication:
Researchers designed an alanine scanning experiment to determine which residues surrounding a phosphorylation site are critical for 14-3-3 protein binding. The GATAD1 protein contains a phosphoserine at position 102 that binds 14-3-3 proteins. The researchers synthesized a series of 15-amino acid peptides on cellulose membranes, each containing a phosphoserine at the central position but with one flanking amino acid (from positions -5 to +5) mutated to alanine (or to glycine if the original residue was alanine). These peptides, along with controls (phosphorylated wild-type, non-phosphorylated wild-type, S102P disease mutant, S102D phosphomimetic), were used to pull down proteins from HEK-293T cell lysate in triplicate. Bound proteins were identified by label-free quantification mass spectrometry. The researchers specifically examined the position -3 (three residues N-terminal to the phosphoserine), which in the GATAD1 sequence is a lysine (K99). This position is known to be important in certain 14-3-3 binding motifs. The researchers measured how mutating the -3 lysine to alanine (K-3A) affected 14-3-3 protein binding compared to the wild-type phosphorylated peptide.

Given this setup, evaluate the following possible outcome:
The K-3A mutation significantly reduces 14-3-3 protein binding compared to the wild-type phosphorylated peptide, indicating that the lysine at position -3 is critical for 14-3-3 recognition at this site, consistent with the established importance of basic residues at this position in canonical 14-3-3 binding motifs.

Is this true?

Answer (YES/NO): NO